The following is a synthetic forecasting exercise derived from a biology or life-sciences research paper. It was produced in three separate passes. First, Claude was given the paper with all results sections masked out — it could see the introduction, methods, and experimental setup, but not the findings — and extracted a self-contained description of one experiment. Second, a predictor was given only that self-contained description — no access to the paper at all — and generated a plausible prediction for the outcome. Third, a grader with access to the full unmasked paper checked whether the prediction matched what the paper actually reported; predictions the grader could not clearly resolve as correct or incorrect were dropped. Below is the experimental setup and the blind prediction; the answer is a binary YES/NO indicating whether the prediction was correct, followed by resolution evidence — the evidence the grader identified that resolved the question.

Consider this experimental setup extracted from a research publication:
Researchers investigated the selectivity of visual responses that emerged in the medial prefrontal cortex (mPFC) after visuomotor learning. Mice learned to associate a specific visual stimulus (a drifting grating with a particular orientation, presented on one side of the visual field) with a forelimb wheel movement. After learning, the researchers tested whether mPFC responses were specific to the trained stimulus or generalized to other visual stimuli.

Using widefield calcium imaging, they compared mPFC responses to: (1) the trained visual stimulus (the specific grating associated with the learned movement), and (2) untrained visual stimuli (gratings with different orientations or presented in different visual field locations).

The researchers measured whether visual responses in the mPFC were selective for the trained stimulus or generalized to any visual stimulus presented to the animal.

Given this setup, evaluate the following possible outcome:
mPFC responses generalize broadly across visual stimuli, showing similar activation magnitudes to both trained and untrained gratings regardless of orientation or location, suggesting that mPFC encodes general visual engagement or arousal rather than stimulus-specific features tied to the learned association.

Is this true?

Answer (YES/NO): NO